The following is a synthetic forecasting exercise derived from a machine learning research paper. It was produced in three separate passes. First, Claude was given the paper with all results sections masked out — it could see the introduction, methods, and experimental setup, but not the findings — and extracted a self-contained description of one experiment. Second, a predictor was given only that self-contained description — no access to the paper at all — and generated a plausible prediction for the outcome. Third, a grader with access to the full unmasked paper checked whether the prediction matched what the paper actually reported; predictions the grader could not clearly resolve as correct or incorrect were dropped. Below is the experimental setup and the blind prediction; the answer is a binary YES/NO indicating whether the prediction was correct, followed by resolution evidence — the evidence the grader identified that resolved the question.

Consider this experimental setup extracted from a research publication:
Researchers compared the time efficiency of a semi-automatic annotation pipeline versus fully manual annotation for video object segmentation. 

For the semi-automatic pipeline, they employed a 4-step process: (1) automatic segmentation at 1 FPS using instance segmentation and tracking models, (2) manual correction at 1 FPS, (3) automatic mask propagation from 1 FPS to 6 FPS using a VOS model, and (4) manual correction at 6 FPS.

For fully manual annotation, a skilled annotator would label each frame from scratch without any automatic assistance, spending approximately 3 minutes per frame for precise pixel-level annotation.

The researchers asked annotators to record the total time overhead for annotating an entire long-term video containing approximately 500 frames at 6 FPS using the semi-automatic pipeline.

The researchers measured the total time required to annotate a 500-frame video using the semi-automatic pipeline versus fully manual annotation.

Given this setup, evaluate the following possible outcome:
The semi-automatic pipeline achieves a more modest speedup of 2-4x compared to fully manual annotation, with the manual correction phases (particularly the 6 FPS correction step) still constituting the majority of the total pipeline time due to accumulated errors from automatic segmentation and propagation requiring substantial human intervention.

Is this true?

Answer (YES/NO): NO